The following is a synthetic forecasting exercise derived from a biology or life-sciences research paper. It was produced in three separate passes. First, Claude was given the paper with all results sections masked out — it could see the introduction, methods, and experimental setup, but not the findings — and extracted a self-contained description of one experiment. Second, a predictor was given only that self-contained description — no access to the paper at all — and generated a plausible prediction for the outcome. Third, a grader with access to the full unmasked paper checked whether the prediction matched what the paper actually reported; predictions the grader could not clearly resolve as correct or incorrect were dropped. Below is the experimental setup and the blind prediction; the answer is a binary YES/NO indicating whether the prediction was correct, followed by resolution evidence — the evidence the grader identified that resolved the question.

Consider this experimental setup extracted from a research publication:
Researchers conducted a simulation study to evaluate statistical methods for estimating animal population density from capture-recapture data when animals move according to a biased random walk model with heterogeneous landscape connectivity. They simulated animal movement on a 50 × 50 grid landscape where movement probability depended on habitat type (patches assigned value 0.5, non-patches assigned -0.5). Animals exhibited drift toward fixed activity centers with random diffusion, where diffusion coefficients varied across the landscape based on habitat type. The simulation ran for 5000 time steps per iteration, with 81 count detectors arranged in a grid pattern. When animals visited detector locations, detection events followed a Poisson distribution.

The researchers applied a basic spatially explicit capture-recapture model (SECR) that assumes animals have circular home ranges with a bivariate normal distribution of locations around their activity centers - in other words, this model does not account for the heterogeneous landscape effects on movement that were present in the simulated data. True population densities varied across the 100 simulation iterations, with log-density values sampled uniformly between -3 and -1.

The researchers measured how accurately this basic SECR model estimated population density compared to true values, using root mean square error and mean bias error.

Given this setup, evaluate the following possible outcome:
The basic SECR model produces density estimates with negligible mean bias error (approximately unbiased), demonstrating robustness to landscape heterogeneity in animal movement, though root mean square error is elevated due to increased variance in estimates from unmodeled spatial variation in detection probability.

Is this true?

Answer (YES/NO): NO